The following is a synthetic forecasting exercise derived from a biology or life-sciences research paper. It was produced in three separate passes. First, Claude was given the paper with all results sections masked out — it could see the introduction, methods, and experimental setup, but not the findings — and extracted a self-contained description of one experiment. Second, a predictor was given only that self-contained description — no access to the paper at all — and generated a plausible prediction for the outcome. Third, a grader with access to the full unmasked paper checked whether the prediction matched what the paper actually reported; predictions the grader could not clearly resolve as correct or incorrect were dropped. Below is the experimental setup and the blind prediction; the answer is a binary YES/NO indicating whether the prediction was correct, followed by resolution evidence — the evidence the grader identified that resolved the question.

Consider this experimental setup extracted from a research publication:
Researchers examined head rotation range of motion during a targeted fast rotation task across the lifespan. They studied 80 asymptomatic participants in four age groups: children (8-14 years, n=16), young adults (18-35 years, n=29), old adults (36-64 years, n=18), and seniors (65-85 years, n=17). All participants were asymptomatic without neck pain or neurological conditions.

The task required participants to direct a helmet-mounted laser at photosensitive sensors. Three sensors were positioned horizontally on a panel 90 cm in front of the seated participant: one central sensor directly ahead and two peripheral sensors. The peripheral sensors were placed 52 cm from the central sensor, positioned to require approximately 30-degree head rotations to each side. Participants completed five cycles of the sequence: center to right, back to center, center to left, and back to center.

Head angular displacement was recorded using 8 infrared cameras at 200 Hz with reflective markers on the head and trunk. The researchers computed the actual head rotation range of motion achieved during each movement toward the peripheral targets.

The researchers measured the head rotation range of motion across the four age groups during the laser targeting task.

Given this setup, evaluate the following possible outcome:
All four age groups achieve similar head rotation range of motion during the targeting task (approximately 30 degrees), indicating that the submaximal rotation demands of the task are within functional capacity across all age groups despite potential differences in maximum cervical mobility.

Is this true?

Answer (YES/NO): YES